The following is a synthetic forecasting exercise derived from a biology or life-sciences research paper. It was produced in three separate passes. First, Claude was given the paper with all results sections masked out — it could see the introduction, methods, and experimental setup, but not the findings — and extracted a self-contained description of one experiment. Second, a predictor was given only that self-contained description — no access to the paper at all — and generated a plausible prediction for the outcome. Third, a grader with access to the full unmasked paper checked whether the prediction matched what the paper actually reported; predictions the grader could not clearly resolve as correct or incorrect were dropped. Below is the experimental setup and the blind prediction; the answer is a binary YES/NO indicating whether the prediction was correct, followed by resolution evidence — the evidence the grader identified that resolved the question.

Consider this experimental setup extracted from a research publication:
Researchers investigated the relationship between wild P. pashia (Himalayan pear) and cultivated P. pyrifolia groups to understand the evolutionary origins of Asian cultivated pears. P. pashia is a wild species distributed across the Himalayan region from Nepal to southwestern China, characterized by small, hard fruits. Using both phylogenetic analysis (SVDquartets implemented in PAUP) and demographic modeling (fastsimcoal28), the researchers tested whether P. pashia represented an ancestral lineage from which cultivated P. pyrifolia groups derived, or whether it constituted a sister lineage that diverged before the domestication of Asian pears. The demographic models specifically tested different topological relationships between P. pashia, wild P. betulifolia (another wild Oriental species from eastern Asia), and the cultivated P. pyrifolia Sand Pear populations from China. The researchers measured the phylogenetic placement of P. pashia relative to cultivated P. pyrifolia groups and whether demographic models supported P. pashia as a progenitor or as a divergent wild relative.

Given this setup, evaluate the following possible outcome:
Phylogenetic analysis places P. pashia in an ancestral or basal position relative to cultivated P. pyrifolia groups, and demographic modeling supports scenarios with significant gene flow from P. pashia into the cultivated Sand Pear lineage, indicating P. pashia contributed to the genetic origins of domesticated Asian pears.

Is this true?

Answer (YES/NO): YES